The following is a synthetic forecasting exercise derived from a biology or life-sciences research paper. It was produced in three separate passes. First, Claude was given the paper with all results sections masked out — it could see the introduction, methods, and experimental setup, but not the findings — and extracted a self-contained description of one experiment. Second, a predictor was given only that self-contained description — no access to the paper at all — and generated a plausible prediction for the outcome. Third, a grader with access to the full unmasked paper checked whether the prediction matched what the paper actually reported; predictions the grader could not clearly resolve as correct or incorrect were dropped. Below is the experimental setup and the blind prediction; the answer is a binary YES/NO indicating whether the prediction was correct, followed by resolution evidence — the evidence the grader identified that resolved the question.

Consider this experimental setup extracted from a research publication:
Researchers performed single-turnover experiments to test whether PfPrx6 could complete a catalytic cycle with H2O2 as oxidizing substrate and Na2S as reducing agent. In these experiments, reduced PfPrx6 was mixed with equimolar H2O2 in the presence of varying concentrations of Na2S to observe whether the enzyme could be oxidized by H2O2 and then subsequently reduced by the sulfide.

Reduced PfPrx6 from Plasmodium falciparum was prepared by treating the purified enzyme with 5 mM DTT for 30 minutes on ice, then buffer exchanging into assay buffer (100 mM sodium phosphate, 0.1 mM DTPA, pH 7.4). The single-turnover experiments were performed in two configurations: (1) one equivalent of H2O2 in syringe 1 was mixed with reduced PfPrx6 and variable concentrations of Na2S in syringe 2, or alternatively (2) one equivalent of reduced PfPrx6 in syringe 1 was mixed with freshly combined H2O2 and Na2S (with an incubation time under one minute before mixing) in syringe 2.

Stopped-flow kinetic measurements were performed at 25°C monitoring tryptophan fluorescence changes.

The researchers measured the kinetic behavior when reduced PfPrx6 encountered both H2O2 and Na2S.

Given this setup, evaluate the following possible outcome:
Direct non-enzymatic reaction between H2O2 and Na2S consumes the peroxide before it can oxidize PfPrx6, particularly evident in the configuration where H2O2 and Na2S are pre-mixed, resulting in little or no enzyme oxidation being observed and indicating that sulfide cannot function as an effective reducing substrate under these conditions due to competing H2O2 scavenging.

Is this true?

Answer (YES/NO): NO